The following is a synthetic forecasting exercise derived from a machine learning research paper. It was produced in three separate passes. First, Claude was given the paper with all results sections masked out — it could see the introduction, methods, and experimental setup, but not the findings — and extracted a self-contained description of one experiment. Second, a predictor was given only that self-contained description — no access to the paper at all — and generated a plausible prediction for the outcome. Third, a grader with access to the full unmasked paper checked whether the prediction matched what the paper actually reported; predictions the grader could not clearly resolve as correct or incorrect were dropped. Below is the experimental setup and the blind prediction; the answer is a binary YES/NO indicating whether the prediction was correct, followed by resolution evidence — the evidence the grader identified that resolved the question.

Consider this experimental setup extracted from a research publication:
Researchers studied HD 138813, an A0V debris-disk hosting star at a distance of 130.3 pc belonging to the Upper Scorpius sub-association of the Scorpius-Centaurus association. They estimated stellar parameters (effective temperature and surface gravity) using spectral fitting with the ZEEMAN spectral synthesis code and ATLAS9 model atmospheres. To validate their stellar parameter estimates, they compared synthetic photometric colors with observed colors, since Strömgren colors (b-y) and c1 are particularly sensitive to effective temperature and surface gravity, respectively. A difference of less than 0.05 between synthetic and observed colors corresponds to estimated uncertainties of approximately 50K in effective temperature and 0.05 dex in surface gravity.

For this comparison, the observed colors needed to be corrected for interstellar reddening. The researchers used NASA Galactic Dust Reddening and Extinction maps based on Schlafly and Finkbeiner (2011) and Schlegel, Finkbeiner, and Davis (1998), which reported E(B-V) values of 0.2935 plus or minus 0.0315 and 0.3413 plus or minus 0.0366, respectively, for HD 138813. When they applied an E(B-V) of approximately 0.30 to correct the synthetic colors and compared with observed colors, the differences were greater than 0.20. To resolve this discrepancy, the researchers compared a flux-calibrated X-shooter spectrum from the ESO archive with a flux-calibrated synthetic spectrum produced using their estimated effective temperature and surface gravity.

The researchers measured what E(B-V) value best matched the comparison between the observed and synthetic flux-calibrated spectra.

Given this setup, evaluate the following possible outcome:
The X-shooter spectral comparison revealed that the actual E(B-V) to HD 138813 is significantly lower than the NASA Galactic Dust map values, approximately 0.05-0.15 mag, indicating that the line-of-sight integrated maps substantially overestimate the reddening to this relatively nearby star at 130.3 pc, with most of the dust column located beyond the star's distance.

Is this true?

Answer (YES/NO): NO